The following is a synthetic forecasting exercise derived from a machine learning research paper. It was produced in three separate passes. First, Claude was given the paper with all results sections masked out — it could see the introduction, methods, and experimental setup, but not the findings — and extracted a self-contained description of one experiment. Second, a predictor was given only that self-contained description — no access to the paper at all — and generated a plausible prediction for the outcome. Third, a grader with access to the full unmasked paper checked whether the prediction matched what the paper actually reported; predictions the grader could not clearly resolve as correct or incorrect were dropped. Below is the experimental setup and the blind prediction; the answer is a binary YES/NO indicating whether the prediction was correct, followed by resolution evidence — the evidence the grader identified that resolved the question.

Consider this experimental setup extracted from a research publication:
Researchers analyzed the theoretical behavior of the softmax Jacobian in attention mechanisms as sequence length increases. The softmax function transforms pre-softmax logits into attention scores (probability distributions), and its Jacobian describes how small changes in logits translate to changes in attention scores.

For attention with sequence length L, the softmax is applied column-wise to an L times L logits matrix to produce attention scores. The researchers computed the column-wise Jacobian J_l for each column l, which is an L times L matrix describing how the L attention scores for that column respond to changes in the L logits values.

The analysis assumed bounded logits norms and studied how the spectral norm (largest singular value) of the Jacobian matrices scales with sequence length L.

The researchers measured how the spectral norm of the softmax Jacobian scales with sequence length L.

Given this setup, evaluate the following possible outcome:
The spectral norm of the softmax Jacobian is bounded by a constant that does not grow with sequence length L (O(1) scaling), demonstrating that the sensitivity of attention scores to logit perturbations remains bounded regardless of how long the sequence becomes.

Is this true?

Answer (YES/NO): NO